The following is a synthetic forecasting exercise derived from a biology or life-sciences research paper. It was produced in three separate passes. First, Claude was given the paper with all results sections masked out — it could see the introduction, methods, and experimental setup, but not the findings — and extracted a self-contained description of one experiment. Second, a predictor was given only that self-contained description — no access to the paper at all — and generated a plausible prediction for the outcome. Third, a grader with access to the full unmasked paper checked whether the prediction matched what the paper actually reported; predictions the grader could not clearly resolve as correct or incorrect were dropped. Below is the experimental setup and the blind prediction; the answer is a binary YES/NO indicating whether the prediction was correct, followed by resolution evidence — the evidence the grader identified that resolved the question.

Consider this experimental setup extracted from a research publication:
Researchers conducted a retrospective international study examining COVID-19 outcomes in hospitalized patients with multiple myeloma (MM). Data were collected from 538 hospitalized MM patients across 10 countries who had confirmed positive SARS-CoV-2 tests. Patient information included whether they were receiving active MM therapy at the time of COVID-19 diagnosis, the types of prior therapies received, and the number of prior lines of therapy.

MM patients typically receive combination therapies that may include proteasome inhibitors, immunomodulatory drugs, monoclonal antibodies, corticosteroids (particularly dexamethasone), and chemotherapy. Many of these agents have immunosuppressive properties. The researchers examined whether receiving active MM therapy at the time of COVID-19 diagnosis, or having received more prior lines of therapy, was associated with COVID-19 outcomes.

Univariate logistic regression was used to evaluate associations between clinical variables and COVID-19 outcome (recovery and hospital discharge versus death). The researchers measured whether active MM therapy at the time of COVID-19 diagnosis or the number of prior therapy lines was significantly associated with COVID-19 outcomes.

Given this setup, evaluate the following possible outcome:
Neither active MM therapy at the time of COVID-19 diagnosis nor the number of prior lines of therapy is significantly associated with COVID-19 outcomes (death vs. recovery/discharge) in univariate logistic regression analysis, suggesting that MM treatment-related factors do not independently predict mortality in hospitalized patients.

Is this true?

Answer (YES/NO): YES